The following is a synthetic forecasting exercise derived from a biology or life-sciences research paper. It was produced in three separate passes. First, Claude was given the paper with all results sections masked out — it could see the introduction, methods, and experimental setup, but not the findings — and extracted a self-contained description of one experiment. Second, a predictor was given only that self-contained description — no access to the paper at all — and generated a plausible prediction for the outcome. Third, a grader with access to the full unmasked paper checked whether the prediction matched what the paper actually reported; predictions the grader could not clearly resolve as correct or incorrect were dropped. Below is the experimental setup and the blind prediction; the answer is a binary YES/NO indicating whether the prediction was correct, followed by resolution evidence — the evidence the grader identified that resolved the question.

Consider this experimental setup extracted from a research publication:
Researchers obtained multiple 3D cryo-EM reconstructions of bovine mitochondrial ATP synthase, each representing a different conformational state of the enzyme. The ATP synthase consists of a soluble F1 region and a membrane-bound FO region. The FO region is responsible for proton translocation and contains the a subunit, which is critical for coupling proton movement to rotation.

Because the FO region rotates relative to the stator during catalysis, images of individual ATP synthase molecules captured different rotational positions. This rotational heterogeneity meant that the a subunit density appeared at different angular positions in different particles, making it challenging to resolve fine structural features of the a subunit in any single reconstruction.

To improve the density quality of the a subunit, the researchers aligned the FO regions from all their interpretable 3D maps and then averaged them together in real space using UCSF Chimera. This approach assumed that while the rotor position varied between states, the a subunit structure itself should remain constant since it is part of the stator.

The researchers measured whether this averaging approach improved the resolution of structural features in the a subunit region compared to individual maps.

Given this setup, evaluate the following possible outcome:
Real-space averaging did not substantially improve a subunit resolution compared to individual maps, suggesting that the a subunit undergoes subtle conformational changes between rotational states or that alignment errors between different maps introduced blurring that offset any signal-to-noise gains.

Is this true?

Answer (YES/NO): NO